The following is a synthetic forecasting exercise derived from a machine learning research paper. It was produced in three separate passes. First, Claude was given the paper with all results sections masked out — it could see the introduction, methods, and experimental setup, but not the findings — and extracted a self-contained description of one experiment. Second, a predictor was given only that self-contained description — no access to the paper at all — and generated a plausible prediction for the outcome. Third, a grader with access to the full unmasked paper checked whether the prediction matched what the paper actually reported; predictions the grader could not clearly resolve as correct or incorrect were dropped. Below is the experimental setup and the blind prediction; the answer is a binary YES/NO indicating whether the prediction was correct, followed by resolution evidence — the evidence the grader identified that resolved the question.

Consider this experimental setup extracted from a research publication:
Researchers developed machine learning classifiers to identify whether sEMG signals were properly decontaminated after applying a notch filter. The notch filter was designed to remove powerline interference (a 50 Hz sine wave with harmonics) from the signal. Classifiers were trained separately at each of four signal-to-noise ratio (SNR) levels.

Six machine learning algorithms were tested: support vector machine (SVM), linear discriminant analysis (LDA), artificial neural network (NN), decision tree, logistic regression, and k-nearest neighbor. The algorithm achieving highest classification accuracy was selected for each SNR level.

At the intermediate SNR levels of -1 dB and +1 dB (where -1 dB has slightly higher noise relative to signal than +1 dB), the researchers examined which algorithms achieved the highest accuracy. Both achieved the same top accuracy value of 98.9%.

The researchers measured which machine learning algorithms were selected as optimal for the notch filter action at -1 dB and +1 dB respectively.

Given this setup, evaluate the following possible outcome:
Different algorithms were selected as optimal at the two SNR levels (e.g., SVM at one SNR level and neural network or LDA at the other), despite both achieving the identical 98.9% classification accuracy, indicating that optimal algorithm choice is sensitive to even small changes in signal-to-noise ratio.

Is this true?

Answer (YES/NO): YES